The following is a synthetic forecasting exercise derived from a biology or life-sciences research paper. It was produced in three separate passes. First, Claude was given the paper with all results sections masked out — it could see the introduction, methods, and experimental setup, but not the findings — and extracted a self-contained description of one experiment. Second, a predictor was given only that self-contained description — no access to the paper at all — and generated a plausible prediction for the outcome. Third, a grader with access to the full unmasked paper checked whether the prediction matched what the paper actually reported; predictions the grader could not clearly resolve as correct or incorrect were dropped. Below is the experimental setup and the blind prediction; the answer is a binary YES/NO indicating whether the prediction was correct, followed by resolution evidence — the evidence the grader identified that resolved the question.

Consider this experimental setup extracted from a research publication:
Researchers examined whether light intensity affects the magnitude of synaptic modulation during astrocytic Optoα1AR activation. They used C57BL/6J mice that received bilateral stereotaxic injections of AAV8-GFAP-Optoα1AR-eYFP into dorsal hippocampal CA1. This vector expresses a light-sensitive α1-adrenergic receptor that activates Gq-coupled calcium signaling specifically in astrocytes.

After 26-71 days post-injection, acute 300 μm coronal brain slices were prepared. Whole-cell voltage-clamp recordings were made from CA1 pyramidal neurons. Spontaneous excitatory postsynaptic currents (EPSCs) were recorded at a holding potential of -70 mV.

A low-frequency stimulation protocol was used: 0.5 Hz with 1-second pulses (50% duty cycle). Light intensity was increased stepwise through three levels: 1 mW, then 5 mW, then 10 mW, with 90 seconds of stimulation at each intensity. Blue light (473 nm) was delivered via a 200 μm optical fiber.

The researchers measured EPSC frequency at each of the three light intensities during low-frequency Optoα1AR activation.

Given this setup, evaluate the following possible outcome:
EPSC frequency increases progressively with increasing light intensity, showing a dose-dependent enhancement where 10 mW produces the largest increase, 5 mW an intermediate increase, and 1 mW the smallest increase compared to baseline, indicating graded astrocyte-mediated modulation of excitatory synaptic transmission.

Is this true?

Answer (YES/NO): NO